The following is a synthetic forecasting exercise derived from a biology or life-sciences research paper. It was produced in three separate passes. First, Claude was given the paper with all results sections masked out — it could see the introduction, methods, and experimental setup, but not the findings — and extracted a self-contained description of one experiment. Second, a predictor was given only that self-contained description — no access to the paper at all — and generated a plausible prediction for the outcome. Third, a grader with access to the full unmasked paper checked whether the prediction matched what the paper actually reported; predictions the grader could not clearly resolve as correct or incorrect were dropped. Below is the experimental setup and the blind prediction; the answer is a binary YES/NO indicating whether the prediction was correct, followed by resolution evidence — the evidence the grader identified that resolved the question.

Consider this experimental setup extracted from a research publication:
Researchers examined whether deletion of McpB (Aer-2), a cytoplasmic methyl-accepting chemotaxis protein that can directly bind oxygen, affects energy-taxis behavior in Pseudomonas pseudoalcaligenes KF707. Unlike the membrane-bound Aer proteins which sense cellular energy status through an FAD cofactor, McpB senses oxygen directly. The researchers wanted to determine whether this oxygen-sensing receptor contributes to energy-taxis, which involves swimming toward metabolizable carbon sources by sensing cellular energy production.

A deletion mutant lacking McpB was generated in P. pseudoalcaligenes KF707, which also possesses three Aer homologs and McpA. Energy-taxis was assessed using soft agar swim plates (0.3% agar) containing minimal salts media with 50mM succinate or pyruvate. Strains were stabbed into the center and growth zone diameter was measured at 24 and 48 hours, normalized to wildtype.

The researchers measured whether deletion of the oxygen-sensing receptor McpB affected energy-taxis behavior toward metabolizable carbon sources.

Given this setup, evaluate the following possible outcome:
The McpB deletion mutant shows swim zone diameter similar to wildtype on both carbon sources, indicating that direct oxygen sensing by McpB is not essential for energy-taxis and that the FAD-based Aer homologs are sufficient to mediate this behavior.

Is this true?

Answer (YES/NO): YES